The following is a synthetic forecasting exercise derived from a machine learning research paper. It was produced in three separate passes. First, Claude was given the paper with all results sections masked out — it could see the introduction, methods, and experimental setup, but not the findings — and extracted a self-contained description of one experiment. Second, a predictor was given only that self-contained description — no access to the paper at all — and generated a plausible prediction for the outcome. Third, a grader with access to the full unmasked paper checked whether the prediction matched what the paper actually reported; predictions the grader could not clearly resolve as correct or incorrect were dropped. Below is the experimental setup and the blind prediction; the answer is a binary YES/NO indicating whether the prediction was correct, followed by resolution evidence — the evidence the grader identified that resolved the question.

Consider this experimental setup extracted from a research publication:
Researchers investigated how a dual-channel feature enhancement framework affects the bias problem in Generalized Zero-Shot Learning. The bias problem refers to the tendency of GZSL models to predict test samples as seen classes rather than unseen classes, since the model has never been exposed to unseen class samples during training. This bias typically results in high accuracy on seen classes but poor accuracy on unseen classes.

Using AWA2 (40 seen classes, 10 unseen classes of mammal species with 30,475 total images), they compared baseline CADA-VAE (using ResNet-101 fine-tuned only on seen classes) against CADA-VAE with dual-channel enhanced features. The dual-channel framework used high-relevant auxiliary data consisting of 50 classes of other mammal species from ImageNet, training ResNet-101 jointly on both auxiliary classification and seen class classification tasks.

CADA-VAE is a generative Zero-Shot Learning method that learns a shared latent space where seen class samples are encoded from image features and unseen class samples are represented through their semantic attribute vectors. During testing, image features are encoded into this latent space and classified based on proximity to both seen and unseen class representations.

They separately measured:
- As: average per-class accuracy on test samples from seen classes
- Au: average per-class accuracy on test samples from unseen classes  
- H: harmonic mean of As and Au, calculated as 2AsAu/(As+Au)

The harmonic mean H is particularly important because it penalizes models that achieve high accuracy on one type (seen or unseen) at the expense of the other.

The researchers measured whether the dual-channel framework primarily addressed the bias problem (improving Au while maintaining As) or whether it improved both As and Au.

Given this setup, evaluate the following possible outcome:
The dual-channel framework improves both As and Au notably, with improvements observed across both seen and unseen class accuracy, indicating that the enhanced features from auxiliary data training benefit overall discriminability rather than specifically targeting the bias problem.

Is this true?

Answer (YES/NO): NO